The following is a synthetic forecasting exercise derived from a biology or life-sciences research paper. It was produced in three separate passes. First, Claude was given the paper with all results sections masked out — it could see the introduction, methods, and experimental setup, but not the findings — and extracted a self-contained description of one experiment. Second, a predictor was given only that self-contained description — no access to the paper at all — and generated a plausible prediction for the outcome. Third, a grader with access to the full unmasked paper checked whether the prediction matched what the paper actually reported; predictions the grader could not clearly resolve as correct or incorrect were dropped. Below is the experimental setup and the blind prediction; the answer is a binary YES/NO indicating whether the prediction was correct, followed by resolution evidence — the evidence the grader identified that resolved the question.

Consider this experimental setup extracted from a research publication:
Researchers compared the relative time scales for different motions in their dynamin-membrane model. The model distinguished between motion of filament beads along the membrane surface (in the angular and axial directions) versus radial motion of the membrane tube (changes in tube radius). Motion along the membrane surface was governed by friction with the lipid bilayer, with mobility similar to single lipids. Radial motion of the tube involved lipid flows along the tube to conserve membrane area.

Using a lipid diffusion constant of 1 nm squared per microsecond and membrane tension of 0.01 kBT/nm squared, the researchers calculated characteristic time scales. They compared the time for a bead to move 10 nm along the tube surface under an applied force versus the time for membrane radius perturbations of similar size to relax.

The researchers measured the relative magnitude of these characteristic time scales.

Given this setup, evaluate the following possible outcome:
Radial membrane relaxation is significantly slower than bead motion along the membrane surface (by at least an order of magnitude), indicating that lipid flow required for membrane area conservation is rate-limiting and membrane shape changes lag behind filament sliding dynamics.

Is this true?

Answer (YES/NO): YES